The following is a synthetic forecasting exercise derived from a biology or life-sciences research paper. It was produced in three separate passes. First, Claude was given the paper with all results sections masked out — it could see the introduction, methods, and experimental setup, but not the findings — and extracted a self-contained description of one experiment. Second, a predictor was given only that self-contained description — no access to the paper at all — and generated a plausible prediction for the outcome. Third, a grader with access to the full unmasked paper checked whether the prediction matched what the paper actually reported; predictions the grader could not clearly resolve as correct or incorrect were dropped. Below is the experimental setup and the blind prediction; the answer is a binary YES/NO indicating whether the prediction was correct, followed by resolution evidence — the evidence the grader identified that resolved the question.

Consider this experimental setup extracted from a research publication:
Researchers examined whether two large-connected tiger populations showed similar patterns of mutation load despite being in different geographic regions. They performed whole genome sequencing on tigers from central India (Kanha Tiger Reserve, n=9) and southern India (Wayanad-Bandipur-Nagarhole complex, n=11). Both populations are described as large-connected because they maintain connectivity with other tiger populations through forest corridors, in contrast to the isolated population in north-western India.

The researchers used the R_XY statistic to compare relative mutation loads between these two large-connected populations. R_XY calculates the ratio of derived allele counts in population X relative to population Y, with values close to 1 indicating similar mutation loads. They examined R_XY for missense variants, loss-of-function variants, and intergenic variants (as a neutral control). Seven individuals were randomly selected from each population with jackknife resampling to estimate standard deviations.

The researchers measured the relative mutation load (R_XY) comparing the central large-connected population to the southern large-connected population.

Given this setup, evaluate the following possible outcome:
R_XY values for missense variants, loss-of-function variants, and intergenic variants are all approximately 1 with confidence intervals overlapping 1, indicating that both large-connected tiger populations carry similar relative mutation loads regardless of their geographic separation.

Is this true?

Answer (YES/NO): NO